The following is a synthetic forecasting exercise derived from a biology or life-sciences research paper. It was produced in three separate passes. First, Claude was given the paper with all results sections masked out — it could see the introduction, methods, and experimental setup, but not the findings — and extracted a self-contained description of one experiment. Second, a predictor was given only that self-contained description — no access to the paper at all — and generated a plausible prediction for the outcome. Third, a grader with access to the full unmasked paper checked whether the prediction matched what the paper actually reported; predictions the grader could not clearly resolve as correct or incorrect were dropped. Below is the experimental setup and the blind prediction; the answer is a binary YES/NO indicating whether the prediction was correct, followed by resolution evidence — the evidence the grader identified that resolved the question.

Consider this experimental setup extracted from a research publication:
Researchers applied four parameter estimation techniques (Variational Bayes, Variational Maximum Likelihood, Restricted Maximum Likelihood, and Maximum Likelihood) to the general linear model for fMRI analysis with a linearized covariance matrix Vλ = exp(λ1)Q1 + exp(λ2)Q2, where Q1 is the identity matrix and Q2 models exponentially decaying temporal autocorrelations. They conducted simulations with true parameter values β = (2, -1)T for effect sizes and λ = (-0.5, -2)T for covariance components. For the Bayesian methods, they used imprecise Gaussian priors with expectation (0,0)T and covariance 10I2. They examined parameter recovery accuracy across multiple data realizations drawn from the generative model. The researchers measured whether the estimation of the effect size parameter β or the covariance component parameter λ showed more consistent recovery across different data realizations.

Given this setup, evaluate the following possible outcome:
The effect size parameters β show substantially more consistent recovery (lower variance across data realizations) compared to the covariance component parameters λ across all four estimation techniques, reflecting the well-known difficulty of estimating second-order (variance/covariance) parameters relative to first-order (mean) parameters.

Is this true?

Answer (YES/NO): YES